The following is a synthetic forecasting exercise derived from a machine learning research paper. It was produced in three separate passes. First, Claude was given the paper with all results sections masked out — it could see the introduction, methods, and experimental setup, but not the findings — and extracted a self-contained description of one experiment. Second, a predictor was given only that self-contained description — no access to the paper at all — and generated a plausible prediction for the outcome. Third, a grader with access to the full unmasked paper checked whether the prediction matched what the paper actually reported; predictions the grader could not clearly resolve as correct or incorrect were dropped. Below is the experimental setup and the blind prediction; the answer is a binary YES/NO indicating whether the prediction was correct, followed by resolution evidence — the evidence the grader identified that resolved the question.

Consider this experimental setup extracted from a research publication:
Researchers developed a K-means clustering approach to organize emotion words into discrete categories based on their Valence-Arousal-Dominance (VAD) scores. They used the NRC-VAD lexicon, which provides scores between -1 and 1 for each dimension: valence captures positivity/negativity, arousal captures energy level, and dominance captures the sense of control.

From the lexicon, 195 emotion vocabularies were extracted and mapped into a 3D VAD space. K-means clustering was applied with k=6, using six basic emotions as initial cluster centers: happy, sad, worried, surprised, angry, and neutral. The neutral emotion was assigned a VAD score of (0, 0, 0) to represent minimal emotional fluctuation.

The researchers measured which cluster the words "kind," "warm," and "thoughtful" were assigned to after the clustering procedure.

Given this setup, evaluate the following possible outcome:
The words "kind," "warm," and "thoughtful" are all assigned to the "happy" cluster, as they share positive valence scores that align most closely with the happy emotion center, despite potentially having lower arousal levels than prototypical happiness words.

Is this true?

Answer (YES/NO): NO